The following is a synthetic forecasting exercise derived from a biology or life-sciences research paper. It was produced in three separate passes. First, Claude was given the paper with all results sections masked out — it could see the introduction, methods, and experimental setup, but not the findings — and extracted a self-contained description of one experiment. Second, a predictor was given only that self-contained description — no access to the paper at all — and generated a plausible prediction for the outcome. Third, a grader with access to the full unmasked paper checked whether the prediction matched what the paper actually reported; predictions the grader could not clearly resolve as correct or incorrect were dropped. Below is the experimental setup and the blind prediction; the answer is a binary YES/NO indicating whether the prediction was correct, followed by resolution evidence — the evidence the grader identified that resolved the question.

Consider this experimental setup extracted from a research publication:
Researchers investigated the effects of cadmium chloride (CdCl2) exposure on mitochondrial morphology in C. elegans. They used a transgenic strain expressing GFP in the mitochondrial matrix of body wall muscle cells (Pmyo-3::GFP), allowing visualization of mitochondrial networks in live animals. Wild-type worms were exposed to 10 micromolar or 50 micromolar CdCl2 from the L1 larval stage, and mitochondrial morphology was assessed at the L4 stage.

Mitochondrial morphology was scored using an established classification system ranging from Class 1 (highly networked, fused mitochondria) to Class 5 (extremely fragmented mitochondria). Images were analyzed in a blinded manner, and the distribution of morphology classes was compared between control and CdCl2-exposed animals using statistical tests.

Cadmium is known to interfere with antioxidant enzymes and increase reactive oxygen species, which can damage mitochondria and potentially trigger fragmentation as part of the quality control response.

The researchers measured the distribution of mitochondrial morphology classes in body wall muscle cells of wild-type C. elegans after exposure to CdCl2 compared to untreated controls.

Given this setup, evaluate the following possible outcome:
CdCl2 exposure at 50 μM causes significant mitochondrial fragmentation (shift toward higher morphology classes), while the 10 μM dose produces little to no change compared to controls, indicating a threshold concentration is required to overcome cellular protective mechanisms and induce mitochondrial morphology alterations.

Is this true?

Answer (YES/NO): NO